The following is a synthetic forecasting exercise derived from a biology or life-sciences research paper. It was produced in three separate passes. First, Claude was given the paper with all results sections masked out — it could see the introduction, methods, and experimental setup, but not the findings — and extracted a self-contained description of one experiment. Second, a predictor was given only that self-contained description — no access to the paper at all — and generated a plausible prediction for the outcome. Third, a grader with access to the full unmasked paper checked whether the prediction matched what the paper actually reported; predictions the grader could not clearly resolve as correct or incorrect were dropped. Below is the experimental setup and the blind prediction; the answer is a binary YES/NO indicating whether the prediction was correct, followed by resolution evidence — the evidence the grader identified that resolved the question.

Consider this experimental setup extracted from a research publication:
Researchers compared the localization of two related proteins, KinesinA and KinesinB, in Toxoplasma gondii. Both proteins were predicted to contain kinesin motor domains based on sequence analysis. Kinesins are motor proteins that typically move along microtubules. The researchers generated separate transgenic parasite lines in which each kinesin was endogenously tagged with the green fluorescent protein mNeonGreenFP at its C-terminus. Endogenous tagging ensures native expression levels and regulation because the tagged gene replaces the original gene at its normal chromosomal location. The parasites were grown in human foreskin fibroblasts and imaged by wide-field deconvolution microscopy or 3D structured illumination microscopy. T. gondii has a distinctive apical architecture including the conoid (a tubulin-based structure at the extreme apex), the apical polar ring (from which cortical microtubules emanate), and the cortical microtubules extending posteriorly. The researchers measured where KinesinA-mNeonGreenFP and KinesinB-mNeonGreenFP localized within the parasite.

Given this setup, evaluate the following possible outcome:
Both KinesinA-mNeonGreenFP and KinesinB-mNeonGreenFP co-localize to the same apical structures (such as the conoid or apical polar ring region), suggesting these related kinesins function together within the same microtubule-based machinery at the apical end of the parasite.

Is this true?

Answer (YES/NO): NO